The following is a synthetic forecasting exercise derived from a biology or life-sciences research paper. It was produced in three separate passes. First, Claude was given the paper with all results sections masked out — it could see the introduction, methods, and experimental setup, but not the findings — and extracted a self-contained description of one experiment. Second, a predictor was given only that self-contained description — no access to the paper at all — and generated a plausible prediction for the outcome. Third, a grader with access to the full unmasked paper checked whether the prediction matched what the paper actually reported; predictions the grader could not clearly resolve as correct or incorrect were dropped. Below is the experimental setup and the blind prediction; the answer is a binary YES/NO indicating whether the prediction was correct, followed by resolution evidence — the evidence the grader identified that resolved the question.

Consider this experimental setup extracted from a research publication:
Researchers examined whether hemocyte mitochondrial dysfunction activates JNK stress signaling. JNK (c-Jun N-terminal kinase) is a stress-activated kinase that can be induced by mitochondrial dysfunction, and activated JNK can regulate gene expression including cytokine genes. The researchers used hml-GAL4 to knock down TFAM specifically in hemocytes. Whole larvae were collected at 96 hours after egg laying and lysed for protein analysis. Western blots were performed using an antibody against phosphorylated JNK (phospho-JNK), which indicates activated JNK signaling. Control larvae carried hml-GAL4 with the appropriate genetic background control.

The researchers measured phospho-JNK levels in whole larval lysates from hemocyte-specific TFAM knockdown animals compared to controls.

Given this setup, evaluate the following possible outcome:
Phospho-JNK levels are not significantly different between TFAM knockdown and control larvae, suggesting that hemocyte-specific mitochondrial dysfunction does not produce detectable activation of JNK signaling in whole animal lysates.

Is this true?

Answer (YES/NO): NO